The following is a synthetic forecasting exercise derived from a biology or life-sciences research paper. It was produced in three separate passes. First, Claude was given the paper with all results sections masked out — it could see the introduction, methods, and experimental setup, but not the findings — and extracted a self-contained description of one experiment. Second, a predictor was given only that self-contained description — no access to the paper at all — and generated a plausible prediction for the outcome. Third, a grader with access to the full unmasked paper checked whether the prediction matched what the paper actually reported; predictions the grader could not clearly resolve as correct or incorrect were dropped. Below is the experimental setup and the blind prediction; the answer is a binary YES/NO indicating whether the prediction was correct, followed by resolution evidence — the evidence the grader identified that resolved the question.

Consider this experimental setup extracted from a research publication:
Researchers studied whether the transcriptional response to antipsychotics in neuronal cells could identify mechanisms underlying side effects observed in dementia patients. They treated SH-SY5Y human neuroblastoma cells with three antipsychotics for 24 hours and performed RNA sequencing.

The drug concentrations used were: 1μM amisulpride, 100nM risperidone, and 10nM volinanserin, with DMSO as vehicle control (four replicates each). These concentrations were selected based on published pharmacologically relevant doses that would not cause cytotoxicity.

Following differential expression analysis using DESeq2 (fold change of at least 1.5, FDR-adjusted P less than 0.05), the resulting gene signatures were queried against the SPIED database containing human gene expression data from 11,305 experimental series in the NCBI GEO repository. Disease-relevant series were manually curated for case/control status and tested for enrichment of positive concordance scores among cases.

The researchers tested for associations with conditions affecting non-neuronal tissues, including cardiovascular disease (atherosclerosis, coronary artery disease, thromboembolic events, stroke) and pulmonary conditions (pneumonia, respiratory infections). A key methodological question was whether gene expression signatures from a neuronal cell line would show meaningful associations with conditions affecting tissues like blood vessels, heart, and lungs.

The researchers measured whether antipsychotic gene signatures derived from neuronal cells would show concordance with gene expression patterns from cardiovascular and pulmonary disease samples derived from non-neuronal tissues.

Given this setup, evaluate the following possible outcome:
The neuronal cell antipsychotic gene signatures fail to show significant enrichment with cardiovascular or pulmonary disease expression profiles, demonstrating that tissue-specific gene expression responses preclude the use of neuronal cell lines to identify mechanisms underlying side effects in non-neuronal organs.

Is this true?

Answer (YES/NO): NO